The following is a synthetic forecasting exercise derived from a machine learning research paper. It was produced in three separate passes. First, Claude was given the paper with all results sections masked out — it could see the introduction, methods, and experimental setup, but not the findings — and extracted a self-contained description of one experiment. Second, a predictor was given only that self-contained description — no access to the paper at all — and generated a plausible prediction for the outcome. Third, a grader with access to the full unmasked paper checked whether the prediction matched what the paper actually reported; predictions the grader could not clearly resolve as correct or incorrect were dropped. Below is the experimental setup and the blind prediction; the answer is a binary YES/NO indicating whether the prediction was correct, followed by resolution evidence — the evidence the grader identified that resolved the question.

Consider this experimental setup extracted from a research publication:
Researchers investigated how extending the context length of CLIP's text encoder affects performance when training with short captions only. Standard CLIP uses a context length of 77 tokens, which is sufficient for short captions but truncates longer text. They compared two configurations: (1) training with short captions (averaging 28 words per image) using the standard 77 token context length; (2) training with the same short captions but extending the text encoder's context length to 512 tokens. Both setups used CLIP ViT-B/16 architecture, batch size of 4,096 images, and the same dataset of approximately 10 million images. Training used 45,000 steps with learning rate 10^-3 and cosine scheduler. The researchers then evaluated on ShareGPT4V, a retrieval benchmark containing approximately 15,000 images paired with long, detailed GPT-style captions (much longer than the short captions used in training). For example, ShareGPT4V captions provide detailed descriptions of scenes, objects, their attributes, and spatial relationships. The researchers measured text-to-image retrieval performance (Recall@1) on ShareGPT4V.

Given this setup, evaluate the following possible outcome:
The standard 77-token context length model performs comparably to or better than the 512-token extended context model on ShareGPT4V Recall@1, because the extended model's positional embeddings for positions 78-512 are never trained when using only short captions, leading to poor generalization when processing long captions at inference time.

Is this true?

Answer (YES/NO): NO